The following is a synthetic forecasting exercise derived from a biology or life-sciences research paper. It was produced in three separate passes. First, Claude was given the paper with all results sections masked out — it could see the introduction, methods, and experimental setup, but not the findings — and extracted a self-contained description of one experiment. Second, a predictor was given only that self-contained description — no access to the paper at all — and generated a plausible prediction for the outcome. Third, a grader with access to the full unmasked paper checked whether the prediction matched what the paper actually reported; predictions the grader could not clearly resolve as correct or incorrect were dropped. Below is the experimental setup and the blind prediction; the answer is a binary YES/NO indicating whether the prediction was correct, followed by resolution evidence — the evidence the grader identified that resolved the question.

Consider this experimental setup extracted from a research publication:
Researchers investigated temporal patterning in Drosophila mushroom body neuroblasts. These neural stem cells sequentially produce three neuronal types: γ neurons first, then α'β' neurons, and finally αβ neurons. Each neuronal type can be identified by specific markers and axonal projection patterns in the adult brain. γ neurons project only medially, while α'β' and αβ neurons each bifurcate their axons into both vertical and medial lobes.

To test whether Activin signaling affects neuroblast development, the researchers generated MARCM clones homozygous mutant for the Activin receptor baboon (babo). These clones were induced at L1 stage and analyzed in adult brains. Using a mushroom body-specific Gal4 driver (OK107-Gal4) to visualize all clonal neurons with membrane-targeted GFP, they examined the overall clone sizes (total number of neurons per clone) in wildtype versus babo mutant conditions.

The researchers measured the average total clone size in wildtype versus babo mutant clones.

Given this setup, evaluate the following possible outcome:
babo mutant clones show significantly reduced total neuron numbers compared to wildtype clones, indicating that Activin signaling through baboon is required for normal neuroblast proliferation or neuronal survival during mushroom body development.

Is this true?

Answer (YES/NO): NO